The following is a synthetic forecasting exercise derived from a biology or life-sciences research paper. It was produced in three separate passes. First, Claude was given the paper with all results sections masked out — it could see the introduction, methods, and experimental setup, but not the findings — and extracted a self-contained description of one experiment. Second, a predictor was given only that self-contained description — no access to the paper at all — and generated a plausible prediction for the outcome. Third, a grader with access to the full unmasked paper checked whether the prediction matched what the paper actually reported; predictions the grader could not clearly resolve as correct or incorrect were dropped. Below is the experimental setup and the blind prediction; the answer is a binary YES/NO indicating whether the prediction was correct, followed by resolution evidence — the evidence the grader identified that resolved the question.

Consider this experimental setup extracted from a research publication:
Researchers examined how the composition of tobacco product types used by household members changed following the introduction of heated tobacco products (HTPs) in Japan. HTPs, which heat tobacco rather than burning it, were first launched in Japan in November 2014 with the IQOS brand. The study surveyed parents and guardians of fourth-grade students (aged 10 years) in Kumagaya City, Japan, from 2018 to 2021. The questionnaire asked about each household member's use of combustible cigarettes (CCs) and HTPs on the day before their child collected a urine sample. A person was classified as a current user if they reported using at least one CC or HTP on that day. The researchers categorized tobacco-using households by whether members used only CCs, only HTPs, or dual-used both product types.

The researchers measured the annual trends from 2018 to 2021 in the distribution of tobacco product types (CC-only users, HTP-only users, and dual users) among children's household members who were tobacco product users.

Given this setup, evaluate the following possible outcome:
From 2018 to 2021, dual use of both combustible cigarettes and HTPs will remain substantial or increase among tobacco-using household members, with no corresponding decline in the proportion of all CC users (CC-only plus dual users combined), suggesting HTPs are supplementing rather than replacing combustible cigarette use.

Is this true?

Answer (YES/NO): NO